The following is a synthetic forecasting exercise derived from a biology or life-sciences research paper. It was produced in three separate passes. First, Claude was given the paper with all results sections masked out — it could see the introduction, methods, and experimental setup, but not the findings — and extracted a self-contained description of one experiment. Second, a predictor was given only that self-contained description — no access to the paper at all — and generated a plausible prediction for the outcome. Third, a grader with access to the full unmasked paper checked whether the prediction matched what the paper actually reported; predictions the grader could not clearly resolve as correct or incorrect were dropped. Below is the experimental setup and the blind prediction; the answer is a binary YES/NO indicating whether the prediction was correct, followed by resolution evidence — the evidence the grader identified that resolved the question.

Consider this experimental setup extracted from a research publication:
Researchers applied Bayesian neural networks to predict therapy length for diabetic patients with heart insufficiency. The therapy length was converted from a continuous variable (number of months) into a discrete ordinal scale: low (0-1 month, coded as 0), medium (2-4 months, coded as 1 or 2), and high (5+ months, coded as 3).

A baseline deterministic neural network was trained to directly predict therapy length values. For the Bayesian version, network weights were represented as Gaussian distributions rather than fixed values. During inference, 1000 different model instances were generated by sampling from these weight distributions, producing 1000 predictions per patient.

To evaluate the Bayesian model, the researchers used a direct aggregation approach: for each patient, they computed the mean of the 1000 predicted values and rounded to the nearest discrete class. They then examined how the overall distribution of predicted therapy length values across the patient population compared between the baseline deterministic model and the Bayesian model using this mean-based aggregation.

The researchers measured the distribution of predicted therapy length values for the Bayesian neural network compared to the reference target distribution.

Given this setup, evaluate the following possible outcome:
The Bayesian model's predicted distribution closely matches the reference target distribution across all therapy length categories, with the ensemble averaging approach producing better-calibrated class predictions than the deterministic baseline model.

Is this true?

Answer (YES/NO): NO